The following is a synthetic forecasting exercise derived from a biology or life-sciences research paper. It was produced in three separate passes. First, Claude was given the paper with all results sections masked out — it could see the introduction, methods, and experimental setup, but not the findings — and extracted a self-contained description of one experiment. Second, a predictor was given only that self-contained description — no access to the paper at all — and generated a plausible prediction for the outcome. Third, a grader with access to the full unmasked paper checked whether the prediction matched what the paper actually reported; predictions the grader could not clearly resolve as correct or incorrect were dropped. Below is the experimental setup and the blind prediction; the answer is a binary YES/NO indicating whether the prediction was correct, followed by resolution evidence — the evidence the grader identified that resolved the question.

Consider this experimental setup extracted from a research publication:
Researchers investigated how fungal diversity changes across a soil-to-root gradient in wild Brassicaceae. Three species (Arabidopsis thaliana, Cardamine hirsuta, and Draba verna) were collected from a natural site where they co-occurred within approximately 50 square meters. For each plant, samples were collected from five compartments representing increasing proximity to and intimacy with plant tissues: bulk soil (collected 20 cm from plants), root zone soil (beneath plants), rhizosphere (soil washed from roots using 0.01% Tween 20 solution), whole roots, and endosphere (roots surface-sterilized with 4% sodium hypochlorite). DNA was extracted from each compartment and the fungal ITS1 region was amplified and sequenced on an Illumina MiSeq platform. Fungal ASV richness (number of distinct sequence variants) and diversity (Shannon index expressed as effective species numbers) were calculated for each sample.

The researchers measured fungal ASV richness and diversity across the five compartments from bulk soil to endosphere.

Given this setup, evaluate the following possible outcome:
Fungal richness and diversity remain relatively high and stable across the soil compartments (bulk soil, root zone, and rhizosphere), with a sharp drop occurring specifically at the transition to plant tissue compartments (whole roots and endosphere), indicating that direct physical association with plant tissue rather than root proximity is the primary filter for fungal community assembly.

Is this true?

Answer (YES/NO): YES